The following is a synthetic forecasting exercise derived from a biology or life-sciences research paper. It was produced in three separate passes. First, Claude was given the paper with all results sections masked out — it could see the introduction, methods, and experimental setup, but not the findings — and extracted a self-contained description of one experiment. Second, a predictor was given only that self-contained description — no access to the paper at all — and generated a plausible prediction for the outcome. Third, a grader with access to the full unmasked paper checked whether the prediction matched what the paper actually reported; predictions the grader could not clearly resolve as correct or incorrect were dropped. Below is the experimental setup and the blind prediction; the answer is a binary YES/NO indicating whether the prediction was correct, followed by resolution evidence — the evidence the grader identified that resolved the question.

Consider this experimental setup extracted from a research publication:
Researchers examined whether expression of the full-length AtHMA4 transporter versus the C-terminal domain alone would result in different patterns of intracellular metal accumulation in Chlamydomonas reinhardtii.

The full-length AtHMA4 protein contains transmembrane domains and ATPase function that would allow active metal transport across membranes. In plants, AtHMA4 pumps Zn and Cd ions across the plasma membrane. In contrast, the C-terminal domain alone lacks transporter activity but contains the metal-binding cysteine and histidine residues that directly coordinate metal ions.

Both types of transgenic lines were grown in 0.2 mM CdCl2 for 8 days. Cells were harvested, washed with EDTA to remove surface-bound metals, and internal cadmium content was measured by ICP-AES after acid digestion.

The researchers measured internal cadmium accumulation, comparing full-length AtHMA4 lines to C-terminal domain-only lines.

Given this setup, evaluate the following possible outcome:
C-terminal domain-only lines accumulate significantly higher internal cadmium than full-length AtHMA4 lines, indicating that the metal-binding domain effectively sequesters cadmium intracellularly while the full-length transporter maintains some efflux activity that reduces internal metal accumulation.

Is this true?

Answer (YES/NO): NO